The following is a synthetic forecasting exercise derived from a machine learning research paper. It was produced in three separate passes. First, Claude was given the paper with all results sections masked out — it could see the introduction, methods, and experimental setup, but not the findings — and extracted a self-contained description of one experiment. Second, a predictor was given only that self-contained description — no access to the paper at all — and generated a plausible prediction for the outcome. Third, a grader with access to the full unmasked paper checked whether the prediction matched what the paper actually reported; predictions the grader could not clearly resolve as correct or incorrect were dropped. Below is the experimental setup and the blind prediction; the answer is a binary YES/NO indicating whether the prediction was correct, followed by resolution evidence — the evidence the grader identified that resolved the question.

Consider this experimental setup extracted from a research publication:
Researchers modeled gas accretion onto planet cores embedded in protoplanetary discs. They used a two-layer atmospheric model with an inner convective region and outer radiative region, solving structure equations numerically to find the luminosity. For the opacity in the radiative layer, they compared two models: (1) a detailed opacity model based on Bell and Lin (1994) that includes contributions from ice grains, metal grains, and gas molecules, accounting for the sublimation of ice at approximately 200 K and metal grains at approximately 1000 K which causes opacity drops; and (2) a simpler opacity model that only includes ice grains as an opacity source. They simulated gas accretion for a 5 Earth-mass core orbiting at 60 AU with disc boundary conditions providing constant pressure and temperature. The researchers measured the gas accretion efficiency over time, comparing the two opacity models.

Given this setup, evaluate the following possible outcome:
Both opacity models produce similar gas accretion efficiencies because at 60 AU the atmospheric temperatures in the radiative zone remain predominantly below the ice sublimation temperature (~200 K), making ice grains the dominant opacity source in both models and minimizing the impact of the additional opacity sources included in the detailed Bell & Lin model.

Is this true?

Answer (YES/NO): NO